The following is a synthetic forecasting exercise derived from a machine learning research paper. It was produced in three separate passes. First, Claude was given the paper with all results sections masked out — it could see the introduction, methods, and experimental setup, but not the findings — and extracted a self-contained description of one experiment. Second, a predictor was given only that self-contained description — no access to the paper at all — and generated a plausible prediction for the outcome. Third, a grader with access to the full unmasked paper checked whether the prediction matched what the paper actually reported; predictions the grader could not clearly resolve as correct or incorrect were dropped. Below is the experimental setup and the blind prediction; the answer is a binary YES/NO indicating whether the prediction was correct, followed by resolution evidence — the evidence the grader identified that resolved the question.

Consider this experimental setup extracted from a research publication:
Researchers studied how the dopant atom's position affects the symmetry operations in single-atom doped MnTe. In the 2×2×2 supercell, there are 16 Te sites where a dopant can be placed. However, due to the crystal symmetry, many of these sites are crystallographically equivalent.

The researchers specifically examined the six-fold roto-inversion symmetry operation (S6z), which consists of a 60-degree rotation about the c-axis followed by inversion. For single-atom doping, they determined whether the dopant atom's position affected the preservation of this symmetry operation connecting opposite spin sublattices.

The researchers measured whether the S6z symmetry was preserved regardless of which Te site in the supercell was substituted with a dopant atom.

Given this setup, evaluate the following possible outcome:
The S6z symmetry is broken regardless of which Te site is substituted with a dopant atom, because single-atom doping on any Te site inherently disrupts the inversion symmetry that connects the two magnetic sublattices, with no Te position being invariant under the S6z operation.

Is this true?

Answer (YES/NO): NO